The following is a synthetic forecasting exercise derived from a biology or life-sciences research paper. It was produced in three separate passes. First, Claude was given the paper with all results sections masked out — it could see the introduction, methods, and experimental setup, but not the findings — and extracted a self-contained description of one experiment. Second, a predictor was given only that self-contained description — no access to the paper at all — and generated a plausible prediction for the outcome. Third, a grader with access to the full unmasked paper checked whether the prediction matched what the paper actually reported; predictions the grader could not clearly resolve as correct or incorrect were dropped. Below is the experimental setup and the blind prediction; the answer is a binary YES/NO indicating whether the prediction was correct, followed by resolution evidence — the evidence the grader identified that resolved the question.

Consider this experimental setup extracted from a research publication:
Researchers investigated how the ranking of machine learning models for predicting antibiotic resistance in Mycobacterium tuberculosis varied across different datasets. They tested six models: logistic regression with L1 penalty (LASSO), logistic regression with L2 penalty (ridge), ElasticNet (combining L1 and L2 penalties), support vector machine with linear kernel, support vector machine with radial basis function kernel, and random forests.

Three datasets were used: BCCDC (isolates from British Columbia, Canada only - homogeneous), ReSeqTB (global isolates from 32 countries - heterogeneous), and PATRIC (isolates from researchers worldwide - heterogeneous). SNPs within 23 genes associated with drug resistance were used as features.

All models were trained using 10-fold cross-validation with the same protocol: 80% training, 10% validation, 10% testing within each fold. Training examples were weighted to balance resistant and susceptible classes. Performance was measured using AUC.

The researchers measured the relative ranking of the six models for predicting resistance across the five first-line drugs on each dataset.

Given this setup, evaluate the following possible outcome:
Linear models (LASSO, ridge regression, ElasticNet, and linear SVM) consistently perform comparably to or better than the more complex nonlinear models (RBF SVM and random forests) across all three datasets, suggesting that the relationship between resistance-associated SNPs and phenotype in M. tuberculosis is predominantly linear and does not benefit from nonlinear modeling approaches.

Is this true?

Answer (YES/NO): YES